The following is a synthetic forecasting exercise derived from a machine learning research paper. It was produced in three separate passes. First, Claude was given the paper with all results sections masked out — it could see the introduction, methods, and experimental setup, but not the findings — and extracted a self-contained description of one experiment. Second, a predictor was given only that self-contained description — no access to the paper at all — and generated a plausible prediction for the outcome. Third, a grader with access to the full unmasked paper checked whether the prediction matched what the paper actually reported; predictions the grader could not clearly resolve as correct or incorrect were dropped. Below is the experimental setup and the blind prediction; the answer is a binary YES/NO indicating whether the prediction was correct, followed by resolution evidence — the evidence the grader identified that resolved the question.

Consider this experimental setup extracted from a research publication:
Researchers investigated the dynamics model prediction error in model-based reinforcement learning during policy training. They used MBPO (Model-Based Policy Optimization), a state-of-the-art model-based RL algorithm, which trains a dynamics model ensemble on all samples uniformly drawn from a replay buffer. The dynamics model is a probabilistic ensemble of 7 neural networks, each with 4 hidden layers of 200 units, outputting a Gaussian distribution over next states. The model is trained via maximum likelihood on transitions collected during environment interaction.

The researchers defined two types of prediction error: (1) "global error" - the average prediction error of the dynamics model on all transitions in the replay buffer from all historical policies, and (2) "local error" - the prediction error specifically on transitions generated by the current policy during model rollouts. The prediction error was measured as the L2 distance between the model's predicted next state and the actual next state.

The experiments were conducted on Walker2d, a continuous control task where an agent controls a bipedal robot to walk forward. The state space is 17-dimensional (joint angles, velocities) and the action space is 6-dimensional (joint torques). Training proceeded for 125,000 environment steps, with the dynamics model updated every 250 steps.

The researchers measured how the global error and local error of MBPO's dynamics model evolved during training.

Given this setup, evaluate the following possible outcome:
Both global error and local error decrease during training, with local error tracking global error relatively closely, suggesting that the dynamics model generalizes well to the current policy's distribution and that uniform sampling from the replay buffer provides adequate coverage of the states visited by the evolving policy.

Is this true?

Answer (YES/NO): NO